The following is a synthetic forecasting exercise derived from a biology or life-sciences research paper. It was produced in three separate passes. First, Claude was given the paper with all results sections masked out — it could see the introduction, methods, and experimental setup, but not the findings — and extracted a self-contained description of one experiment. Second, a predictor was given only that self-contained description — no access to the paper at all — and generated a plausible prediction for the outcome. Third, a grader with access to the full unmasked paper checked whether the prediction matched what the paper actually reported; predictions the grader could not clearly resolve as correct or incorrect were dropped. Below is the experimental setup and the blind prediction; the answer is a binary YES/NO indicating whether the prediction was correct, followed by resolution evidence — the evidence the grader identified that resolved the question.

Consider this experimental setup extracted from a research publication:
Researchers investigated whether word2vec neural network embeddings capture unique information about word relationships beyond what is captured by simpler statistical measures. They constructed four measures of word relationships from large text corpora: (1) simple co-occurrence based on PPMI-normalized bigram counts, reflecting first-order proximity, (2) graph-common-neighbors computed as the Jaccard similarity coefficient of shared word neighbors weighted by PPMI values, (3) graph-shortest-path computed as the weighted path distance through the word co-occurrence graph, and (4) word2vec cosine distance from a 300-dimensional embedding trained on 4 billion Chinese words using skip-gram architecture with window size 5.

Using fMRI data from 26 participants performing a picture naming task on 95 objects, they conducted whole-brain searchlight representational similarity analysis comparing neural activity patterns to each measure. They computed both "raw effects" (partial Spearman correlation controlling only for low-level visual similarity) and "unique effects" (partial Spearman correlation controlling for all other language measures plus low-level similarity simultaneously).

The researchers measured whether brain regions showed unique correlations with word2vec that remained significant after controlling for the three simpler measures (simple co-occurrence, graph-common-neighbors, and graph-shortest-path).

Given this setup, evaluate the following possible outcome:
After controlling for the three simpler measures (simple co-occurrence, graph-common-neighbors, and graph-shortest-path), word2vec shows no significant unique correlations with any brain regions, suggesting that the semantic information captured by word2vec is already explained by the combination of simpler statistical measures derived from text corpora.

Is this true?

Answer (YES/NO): YES